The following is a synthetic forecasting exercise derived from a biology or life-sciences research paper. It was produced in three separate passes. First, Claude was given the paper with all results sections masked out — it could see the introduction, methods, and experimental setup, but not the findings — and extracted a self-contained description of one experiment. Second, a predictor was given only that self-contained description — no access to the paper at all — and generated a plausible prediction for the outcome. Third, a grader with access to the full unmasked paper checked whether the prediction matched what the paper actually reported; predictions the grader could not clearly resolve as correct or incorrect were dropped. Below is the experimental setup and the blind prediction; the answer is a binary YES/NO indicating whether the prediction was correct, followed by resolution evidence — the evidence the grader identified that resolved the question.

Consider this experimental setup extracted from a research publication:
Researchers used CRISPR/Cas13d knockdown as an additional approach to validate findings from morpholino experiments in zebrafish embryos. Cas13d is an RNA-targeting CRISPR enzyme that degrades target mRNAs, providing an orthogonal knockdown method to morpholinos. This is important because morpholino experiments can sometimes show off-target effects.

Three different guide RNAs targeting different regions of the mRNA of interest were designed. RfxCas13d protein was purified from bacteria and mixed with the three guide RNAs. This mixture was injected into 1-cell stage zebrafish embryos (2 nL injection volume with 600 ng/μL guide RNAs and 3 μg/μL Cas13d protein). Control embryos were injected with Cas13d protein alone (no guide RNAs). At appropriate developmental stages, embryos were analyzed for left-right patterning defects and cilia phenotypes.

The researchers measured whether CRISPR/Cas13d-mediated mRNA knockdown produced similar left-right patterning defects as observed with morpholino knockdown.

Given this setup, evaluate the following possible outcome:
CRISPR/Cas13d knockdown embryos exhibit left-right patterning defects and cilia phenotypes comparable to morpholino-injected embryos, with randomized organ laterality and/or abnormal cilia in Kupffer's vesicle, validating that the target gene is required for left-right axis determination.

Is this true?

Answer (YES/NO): YES